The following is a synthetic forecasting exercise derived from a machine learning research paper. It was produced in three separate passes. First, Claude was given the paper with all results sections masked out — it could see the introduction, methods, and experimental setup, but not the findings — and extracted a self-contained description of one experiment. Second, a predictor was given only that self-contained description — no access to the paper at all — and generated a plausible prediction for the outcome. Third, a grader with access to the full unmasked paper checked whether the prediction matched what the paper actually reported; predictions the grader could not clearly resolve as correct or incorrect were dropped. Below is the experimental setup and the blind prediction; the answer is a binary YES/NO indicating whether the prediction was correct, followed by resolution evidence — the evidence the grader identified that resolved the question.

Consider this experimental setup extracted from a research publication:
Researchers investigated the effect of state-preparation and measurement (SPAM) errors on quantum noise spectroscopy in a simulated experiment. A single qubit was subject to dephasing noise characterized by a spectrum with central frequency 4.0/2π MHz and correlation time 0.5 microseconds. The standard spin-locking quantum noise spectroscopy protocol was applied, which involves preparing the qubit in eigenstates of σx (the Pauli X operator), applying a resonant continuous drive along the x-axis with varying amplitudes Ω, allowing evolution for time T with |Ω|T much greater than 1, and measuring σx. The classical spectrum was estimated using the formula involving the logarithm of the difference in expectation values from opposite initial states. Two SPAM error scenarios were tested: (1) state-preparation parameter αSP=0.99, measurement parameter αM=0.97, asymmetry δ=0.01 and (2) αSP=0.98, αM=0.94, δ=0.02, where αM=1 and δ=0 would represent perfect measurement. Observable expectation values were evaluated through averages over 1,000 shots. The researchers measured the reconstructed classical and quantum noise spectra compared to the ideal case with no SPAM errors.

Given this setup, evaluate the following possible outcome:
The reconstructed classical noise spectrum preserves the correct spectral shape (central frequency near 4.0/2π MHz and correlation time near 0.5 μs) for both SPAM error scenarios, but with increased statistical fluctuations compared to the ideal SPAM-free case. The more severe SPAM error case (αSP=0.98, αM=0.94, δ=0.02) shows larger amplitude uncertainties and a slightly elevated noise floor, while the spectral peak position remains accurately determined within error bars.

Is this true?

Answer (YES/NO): NO